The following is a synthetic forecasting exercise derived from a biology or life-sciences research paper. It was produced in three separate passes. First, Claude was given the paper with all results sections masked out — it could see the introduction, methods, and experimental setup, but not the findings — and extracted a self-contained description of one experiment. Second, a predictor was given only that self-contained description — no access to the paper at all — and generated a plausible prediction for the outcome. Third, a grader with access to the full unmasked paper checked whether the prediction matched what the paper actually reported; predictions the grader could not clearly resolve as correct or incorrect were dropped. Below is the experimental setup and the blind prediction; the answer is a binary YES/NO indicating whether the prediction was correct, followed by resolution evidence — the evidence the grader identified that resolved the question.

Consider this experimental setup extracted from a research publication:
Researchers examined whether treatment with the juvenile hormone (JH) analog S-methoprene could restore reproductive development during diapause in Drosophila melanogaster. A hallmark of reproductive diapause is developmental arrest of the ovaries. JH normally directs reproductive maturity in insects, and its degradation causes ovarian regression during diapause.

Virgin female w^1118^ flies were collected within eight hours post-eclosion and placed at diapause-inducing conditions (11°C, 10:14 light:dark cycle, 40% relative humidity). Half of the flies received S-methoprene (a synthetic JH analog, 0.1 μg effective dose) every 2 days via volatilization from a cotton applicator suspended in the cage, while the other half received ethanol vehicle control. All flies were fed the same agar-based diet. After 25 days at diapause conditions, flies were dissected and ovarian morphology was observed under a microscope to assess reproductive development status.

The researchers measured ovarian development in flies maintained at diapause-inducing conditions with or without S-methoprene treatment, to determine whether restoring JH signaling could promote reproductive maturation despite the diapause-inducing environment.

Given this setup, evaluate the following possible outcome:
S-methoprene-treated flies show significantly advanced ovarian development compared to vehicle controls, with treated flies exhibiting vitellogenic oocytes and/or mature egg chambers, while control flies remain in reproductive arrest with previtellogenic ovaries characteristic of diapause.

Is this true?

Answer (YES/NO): YES